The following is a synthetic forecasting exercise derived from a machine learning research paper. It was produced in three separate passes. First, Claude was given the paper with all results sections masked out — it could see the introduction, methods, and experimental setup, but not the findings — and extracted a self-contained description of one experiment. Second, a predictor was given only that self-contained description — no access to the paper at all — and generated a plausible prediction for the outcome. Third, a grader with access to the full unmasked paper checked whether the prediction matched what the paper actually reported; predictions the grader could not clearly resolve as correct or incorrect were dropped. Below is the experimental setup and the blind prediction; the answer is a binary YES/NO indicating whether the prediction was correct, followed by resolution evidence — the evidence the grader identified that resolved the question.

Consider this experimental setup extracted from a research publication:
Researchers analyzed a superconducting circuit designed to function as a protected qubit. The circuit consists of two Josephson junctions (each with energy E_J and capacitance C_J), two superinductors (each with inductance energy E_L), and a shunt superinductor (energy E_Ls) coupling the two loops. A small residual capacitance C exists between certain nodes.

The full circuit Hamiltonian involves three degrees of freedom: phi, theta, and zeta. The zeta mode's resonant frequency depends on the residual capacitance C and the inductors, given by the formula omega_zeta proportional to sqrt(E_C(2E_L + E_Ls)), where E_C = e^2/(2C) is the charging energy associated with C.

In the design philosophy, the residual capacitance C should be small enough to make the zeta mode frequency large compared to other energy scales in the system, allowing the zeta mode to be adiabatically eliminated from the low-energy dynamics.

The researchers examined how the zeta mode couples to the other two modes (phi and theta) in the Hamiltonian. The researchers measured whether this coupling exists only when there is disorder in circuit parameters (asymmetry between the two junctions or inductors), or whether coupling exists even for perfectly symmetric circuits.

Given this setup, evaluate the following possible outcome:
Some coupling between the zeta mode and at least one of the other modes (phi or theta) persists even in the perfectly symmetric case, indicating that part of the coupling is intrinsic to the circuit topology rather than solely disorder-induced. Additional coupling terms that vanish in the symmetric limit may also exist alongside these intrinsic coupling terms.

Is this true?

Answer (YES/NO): YES